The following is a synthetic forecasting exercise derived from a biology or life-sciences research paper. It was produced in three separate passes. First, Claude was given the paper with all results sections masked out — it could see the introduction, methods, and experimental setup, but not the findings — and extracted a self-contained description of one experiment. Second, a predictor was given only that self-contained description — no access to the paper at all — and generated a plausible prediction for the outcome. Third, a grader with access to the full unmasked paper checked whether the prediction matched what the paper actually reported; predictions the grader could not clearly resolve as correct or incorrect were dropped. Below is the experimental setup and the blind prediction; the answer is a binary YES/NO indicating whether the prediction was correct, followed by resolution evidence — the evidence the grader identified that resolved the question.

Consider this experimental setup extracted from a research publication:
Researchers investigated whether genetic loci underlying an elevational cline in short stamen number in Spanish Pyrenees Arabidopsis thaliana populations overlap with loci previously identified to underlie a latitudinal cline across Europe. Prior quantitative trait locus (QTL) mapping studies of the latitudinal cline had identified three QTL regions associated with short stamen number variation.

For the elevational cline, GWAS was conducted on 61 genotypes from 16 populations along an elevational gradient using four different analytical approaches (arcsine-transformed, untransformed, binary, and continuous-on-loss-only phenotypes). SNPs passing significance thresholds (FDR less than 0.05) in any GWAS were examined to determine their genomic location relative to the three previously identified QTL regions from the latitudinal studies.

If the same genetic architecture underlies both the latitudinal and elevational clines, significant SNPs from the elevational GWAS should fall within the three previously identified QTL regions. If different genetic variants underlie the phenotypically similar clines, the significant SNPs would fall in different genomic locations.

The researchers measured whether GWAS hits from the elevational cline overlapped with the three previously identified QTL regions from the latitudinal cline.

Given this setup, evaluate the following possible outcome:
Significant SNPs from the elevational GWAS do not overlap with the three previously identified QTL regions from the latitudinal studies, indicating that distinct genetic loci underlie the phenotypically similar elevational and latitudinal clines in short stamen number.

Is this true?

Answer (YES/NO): YES